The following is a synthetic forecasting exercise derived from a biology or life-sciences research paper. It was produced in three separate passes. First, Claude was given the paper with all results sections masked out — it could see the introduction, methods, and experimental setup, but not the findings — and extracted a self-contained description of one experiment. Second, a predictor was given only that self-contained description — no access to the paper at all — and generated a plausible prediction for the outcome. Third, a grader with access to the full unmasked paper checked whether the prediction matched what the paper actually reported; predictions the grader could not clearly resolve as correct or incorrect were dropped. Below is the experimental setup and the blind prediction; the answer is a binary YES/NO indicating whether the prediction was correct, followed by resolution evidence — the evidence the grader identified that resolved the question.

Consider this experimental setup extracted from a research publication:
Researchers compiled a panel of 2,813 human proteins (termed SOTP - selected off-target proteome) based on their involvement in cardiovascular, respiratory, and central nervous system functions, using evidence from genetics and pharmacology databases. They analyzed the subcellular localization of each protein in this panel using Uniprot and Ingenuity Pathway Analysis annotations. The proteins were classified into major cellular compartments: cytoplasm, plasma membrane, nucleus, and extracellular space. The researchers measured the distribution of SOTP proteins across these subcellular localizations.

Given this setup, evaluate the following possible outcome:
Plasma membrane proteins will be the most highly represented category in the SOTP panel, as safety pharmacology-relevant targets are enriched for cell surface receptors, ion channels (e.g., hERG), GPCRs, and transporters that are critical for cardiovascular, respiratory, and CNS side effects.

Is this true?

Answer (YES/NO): NO